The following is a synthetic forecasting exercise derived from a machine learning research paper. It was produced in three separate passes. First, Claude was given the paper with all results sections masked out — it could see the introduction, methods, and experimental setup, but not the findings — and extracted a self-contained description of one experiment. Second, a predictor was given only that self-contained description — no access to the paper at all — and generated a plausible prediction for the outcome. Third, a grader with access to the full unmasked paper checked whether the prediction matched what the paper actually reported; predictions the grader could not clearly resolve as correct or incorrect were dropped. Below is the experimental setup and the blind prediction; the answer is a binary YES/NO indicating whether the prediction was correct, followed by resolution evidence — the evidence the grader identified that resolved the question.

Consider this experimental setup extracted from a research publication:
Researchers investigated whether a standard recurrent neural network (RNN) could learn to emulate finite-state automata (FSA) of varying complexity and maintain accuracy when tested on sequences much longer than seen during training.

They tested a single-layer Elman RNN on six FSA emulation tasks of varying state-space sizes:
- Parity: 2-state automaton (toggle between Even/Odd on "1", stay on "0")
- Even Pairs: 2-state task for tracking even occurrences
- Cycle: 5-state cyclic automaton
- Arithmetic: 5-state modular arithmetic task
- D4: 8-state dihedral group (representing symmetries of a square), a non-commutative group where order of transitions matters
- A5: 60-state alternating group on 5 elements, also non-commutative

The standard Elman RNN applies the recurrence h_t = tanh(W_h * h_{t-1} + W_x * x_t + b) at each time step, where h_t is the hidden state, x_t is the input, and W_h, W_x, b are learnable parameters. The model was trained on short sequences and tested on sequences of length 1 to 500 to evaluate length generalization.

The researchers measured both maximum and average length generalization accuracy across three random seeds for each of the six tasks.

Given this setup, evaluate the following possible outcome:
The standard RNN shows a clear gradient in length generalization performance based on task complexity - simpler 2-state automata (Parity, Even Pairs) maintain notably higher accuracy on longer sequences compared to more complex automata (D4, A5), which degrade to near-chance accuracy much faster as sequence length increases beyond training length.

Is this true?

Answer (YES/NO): NO